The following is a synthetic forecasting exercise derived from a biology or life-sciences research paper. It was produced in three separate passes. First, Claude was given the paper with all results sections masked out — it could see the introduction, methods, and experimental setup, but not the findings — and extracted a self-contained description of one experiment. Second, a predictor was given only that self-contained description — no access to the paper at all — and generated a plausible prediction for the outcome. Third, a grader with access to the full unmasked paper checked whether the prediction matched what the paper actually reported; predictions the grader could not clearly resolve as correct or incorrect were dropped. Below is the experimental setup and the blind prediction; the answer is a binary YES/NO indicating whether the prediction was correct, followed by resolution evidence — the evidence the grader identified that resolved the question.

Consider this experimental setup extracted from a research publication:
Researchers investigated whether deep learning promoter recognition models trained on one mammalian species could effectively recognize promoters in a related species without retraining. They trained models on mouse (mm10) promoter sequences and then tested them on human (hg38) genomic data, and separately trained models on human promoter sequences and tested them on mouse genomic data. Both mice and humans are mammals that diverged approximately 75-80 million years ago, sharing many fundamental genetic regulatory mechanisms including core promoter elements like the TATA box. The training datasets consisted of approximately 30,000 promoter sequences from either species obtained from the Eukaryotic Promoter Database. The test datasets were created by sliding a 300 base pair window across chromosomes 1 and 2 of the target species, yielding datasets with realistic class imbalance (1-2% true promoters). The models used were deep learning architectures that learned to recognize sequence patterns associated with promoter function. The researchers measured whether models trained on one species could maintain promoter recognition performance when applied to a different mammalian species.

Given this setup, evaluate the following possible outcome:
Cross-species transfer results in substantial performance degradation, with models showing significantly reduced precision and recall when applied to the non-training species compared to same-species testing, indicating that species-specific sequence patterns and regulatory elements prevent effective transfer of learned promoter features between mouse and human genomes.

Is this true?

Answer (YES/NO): NO